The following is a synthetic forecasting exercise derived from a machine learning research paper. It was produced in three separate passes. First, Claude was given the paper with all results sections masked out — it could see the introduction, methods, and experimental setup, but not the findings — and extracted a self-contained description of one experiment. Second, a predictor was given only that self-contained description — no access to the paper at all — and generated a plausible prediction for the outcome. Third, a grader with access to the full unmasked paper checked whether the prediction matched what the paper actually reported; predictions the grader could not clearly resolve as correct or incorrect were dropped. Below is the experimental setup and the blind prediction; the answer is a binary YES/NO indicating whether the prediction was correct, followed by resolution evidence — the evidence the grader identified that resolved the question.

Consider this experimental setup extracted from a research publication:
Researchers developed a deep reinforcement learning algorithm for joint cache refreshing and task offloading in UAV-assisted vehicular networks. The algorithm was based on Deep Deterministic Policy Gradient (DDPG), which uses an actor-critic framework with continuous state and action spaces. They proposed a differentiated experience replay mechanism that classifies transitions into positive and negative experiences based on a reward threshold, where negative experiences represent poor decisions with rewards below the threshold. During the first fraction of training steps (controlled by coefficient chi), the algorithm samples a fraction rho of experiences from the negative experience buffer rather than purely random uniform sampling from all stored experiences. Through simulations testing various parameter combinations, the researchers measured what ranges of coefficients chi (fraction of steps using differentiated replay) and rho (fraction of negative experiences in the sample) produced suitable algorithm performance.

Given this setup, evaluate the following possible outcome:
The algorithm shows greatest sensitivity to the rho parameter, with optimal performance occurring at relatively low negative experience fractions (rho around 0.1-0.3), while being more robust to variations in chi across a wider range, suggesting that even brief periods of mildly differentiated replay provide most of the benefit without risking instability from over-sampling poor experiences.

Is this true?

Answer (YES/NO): NO